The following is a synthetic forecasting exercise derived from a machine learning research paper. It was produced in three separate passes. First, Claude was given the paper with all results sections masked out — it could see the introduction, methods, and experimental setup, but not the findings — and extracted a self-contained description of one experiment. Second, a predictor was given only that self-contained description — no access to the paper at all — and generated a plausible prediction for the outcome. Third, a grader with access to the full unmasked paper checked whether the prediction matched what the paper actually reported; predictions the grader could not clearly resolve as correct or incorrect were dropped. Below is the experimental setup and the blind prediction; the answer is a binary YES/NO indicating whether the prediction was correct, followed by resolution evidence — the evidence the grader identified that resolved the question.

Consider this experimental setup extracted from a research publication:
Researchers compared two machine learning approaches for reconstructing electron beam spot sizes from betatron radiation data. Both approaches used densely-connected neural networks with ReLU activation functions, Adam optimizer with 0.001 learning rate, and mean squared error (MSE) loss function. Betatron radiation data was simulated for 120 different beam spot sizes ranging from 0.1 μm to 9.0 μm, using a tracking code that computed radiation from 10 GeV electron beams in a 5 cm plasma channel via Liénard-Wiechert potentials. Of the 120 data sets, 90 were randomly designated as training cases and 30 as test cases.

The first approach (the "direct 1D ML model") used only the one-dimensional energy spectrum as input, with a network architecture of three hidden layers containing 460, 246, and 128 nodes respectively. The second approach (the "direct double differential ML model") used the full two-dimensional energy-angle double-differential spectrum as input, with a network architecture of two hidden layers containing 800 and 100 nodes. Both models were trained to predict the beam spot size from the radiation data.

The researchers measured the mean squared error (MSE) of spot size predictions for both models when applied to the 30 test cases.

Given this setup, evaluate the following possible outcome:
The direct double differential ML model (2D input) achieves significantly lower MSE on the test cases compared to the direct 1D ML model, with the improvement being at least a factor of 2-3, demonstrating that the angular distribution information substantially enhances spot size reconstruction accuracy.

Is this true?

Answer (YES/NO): NO